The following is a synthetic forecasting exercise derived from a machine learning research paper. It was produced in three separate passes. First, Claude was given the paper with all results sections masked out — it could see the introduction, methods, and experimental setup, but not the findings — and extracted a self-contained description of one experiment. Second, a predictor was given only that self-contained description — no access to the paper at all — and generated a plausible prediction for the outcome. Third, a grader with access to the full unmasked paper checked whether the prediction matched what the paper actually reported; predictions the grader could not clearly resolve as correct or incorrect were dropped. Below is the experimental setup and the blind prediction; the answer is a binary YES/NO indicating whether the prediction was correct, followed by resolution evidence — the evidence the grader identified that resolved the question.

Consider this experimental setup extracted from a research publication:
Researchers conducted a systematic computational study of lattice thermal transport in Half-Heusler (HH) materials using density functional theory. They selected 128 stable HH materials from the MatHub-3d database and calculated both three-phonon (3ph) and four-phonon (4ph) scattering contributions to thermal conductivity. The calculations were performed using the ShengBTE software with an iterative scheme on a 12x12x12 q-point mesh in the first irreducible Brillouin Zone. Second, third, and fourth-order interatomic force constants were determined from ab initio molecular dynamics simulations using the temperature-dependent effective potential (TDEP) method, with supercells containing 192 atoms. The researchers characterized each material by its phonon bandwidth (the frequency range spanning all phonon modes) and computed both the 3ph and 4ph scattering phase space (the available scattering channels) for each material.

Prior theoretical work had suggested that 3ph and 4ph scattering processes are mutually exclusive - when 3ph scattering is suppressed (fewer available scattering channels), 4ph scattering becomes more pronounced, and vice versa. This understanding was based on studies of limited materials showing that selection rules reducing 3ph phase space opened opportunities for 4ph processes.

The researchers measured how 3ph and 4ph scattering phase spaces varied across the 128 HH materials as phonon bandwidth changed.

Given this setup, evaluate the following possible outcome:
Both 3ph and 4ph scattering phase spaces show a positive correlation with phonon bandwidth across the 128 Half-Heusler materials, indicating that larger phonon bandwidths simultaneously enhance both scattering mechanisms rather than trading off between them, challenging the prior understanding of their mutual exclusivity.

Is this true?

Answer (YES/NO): NO